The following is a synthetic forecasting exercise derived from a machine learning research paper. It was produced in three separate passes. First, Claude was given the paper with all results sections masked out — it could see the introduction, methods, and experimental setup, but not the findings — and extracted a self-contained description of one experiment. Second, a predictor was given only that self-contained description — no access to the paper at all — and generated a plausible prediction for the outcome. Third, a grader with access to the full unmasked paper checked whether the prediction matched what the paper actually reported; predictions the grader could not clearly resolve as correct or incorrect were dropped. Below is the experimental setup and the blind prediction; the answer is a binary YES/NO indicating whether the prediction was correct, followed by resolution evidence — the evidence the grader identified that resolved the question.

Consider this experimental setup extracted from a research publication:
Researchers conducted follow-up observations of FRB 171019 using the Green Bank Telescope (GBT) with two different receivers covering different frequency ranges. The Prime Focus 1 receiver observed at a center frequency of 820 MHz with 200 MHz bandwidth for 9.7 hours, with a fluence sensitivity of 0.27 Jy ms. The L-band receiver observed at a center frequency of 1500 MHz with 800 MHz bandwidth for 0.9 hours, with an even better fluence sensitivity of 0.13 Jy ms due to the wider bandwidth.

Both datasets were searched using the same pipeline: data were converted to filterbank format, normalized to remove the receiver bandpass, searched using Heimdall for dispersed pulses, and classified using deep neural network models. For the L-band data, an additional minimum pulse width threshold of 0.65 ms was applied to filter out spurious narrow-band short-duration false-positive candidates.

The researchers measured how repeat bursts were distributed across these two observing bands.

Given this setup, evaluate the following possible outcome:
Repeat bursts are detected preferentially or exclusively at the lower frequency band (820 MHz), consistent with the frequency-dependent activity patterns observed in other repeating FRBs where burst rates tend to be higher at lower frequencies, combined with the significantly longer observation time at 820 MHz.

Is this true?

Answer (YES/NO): YES